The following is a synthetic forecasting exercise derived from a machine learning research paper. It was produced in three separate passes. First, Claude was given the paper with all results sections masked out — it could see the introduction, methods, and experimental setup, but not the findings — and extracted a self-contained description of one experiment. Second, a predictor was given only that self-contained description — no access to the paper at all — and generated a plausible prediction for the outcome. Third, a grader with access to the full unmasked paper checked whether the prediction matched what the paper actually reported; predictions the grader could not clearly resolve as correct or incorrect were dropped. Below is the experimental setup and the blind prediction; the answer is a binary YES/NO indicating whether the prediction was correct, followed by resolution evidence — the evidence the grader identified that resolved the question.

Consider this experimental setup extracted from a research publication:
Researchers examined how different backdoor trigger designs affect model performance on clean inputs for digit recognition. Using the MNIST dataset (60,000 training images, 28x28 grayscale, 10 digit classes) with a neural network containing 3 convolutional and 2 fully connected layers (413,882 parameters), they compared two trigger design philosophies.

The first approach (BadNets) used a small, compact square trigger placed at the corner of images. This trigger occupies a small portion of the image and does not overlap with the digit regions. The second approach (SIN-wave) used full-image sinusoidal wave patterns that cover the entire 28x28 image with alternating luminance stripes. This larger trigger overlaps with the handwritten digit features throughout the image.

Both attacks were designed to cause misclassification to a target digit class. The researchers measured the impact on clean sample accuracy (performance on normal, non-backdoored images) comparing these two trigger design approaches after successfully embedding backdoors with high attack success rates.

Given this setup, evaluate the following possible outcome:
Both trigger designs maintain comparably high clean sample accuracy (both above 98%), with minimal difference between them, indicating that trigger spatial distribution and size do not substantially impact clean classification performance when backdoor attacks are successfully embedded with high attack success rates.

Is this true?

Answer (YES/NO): NO